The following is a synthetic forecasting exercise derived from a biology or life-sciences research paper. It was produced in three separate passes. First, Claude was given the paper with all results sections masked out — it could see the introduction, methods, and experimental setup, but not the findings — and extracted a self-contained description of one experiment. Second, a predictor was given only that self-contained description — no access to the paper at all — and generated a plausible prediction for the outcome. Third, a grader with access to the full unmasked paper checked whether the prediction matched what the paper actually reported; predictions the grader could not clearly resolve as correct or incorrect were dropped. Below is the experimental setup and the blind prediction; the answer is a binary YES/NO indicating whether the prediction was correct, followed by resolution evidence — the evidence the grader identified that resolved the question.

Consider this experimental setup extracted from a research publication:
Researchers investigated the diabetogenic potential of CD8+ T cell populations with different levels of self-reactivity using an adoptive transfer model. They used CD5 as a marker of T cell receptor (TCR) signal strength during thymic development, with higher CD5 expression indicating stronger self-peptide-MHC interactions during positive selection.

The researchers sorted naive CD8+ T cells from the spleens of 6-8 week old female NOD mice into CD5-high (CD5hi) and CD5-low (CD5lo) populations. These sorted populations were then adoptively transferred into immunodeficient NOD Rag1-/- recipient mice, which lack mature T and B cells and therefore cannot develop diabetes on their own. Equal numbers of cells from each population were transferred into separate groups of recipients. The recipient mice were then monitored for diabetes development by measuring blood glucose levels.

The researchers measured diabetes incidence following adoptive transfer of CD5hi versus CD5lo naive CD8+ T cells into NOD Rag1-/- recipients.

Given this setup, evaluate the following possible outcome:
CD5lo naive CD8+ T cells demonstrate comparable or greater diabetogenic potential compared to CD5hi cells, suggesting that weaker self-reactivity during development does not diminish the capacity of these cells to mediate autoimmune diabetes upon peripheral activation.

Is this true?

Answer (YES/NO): NO